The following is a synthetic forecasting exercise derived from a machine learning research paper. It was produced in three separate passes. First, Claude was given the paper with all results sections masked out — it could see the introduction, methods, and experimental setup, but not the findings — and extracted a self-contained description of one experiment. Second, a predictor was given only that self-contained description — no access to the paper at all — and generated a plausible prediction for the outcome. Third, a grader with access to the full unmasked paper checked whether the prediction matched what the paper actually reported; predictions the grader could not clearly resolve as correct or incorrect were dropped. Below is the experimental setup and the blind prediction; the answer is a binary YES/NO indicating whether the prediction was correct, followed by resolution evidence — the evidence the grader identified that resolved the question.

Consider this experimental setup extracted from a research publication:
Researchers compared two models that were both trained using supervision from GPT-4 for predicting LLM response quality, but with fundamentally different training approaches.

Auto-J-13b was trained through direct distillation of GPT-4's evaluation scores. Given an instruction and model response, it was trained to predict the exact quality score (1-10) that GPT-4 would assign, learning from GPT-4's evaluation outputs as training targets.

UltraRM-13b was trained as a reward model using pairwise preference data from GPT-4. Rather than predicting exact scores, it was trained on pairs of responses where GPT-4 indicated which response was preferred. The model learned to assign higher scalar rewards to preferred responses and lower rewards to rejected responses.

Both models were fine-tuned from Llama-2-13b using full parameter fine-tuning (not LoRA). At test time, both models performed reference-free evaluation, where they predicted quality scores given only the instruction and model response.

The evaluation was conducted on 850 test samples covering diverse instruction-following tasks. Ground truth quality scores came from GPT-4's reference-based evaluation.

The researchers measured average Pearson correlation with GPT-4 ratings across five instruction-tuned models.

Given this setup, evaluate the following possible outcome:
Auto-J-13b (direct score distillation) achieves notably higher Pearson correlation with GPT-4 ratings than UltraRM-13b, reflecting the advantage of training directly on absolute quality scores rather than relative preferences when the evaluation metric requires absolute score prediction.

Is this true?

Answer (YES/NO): NO